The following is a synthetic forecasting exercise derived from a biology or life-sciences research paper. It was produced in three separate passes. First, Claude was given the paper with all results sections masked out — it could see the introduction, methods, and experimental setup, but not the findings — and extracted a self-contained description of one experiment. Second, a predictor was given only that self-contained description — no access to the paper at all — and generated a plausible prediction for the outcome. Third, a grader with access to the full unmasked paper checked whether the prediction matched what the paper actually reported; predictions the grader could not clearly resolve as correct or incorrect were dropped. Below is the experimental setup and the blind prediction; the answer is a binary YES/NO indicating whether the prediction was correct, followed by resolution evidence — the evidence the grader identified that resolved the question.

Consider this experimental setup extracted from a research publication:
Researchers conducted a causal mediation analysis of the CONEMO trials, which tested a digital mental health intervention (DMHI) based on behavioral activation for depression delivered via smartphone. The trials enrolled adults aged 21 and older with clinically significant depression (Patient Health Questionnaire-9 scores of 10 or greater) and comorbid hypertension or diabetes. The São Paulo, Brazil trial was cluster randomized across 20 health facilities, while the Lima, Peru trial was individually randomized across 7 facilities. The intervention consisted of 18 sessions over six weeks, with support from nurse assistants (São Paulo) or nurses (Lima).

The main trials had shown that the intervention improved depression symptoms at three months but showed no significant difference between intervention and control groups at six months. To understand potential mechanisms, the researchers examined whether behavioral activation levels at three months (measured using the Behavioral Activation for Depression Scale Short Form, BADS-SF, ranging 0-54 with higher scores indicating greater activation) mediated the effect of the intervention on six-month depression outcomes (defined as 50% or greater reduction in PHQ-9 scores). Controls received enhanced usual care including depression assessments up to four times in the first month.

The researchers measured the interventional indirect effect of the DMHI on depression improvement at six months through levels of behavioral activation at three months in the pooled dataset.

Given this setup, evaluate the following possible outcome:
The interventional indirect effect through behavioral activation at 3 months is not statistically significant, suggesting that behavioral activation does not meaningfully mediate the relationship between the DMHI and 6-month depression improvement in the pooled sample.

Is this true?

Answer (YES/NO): NO